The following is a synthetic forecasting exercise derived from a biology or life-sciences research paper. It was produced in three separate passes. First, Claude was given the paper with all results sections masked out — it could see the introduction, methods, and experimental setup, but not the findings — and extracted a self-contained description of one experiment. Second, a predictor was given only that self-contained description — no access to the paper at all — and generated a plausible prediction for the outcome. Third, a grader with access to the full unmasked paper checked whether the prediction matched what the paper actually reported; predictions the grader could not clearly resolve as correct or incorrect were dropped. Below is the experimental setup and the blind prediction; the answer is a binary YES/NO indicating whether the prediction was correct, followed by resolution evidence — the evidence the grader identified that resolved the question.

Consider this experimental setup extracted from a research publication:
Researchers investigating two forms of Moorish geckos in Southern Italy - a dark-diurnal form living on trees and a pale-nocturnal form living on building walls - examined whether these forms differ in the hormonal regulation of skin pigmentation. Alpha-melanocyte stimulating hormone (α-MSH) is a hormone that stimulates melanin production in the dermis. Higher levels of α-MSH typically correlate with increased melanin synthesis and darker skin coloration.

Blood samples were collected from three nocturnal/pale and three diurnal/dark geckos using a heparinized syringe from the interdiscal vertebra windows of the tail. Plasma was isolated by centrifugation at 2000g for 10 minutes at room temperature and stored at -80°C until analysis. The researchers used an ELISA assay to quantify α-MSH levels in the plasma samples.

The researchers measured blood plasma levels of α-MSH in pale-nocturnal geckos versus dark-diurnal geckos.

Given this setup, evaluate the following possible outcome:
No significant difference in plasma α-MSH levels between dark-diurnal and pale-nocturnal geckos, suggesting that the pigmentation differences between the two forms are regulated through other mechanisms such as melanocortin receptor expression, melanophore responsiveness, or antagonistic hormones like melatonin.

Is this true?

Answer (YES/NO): NO